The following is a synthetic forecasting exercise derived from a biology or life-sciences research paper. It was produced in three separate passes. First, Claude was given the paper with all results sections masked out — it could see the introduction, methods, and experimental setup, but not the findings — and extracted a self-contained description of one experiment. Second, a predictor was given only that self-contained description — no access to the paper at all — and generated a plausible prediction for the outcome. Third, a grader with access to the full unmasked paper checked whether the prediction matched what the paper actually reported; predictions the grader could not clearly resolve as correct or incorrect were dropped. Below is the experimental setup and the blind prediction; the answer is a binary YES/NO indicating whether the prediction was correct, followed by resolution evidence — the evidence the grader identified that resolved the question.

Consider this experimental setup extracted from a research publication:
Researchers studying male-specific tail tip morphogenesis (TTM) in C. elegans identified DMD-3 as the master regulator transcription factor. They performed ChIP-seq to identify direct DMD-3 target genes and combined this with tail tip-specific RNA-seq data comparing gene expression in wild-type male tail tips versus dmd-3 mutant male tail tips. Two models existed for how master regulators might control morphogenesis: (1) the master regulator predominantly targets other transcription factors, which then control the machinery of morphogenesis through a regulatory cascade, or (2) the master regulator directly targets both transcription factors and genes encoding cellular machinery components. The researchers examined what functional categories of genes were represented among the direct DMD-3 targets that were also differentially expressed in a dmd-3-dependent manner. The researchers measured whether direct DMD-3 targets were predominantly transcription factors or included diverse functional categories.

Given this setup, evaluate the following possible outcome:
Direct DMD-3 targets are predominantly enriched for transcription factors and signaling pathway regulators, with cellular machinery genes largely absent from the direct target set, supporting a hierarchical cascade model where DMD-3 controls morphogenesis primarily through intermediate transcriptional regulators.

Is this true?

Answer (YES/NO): NO